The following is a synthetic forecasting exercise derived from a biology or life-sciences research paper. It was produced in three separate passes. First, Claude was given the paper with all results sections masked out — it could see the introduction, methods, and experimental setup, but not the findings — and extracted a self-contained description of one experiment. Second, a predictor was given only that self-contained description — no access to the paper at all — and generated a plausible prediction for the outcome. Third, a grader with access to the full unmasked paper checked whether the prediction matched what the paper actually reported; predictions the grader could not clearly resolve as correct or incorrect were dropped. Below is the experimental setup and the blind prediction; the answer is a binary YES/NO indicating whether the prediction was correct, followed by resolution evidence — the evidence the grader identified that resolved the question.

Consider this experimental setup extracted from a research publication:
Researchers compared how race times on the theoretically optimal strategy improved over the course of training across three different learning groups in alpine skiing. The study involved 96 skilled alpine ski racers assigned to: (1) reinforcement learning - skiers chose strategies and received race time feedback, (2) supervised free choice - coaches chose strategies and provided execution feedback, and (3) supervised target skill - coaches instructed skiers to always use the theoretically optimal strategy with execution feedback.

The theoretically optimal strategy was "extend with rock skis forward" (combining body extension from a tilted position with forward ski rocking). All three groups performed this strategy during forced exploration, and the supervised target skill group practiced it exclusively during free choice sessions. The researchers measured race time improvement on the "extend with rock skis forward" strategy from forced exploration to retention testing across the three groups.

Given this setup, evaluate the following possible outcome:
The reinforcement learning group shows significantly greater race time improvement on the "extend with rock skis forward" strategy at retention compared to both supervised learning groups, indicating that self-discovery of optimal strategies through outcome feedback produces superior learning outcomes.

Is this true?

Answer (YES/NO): NO